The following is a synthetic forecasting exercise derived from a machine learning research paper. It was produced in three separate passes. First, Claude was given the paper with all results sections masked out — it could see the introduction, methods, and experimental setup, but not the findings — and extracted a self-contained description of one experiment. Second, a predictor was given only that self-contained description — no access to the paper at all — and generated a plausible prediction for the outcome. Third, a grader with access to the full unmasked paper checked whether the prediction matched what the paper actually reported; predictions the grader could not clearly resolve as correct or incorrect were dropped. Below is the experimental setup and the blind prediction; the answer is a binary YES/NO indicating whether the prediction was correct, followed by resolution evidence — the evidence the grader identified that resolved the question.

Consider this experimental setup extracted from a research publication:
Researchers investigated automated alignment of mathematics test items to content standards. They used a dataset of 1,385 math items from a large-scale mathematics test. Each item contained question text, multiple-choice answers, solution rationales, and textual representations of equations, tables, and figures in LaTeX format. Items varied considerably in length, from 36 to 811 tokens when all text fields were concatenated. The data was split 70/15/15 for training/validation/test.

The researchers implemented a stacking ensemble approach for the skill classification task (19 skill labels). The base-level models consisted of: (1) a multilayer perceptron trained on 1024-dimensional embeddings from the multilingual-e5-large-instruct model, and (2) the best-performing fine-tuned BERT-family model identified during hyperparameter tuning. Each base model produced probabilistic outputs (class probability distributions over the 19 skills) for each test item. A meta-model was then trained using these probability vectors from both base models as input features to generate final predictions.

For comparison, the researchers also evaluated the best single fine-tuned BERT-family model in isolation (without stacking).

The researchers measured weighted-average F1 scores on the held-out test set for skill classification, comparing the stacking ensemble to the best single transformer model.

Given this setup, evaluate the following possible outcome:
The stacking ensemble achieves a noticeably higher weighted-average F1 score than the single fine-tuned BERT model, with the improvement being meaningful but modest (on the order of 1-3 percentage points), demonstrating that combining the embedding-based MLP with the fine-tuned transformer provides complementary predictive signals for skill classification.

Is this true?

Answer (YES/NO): NO